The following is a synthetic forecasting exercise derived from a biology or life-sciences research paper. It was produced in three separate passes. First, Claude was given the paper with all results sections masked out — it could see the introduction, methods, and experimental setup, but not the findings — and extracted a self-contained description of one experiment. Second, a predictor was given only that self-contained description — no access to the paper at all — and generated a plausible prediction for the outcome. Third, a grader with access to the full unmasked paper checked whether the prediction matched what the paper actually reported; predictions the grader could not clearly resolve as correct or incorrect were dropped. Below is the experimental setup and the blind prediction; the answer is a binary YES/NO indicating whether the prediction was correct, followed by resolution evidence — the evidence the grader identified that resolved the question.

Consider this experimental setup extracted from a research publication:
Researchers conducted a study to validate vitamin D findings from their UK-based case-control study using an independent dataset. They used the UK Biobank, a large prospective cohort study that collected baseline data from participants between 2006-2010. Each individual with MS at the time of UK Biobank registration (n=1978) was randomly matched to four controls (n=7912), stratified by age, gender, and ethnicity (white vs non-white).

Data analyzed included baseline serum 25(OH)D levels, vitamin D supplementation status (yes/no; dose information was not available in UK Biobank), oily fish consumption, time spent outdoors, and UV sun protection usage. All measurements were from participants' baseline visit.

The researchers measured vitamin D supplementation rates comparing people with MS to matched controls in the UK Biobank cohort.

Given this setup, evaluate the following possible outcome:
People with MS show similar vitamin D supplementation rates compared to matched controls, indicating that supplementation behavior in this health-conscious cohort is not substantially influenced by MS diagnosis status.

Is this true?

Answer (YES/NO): NO